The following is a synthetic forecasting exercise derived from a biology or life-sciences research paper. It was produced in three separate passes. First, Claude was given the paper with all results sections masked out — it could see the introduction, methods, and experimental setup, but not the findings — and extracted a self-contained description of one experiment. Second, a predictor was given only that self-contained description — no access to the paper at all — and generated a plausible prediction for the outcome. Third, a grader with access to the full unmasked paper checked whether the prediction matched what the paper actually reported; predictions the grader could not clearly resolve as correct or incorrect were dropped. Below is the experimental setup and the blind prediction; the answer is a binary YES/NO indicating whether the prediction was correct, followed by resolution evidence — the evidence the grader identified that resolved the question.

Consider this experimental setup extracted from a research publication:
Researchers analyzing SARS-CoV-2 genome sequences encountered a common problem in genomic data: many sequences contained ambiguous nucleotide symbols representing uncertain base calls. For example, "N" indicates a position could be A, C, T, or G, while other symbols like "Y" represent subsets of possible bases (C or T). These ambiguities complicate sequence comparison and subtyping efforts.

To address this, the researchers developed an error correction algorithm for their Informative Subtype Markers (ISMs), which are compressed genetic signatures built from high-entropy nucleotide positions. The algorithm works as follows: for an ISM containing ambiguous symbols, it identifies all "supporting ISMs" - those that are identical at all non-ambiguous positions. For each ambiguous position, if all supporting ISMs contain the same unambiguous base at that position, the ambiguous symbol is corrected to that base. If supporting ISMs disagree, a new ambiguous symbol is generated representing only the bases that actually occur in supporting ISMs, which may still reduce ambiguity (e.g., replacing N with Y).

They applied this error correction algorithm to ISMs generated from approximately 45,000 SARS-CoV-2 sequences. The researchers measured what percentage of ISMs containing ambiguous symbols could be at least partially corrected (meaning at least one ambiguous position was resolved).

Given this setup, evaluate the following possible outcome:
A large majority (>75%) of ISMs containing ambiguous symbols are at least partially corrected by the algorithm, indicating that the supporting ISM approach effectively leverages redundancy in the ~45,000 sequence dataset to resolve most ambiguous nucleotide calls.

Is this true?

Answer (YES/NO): YES